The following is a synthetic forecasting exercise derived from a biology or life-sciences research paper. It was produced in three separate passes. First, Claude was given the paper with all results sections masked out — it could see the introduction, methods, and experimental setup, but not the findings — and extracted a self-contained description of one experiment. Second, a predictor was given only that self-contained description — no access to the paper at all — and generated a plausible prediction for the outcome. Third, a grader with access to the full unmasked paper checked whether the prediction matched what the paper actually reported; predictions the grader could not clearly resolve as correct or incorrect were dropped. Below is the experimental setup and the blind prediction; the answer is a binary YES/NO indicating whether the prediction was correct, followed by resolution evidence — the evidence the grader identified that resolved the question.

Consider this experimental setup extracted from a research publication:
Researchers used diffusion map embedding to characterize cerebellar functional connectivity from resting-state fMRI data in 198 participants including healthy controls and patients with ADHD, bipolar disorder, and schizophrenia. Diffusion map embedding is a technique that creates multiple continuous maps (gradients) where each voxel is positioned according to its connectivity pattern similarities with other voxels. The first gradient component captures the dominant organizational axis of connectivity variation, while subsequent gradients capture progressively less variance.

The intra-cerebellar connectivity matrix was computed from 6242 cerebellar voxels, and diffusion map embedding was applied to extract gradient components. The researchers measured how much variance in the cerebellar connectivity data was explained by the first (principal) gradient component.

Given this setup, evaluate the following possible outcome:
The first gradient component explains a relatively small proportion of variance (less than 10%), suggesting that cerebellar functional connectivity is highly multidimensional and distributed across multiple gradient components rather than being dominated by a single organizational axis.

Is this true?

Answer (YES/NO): NO